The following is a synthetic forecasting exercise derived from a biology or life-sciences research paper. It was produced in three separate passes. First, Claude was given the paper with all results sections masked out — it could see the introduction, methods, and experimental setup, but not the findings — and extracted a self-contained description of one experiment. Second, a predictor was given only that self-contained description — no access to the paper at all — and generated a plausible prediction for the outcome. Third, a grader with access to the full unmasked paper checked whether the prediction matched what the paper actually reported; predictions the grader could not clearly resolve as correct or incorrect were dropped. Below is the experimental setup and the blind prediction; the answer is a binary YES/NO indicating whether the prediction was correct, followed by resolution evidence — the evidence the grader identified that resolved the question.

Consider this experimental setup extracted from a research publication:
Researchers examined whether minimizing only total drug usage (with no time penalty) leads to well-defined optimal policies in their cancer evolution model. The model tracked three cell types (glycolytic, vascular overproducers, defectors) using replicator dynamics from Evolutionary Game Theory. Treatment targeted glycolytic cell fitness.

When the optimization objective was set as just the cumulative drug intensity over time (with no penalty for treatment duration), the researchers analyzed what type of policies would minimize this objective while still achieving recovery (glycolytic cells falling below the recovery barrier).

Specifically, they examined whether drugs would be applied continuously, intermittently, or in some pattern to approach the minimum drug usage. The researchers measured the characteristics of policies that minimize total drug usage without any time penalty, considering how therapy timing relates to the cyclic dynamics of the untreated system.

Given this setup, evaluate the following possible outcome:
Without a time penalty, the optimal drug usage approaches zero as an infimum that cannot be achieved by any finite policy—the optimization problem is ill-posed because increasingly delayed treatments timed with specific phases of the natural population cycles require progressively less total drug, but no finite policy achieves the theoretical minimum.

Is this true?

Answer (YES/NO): YES